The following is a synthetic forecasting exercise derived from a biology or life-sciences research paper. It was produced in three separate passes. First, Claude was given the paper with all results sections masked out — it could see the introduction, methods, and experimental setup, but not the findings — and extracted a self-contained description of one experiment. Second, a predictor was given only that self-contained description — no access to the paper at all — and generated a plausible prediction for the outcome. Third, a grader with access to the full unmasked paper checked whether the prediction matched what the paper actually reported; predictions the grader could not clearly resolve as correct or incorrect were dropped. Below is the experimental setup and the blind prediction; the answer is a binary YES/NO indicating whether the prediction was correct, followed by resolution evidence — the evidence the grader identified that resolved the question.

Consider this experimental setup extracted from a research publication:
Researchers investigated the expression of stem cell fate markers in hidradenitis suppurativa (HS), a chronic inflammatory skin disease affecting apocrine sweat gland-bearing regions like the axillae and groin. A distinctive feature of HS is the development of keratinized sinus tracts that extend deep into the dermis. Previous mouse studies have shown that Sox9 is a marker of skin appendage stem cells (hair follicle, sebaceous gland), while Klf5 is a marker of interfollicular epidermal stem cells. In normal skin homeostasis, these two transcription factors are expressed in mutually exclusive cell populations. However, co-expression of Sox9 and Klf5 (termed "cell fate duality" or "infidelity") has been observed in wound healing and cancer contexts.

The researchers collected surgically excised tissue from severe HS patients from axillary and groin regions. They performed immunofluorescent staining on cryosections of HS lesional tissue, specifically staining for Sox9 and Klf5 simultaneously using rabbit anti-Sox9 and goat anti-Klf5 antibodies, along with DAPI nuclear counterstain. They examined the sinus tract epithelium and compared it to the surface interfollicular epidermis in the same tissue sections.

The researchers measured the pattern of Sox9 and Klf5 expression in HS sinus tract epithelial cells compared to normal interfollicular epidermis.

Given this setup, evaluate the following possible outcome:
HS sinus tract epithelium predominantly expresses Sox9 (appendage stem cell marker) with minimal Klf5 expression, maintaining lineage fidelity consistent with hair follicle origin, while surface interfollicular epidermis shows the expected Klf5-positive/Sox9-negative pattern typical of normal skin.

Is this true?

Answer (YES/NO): NO